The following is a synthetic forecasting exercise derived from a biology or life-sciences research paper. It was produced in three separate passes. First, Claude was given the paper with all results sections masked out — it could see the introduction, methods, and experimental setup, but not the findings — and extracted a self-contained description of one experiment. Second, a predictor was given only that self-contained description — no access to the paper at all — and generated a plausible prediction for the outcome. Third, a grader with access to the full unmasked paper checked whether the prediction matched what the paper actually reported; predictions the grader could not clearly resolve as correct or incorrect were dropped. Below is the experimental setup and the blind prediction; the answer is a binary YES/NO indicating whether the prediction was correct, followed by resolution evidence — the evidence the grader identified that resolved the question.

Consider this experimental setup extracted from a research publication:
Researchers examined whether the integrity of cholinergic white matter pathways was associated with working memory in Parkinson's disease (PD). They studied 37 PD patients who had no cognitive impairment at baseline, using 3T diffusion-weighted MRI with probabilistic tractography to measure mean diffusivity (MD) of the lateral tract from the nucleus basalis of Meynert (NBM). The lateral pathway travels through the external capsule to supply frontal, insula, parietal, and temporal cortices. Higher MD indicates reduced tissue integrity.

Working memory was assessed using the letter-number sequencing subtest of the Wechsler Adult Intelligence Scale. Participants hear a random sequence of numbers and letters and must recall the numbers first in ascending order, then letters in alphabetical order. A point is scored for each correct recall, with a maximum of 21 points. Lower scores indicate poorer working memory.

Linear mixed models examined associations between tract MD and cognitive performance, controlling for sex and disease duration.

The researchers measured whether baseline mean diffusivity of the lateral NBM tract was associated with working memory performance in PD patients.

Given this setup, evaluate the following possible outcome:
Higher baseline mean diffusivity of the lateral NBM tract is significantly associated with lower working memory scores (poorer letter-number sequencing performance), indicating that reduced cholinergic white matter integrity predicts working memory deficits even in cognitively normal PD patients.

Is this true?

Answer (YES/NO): NO